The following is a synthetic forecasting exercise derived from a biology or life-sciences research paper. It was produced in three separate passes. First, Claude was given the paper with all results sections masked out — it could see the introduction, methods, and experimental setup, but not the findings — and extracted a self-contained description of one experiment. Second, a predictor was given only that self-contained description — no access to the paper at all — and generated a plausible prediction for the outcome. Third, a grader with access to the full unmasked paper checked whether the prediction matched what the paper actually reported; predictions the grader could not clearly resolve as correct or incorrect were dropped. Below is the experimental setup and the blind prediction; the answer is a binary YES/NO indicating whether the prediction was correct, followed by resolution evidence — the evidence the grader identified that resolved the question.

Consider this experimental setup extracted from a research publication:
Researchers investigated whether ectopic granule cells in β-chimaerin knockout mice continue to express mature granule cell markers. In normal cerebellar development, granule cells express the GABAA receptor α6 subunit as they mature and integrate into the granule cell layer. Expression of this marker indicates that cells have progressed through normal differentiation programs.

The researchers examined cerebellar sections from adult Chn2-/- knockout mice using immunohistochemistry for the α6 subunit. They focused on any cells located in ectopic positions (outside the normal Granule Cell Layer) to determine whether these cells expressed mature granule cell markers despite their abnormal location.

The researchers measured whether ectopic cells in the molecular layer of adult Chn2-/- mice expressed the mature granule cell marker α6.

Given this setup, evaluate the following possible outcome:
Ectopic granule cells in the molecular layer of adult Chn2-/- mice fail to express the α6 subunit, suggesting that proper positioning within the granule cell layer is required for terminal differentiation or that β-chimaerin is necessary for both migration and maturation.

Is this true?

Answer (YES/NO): NO